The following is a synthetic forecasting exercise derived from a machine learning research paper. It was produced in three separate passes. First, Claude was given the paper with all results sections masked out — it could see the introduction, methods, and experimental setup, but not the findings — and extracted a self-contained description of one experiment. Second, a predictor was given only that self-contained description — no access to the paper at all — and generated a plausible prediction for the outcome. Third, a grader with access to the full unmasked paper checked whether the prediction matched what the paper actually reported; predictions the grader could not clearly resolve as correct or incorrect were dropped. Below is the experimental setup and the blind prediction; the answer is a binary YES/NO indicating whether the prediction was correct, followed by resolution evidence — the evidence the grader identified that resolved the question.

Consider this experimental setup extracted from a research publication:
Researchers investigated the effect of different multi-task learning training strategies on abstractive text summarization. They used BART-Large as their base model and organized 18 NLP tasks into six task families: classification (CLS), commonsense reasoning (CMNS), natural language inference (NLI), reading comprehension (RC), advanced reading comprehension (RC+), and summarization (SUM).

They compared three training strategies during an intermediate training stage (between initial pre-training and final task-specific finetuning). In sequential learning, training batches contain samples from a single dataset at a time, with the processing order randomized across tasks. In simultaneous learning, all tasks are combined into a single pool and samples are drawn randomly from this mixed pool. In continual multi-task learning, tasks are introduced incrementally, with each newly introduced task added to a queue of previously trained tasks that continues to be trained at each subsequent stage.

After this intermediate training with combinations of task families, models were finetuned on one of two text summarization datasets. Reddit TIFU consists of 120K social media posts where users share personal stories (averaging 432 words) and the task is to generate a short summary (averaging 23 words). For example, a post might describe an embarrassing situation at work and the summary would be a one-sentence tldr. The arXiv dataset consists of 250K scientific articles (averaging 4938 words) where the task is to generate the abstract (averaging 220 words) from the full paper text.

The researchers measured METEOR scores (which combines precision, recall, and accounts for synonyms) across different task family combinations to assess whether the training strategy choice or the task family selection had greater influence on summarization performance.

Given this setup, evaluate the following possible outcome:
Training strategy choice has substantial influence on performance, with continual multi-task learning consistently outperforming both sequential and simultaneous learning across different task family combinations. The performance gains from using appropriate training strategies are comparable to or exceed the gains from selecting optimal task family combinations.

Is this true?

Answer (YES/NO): NO